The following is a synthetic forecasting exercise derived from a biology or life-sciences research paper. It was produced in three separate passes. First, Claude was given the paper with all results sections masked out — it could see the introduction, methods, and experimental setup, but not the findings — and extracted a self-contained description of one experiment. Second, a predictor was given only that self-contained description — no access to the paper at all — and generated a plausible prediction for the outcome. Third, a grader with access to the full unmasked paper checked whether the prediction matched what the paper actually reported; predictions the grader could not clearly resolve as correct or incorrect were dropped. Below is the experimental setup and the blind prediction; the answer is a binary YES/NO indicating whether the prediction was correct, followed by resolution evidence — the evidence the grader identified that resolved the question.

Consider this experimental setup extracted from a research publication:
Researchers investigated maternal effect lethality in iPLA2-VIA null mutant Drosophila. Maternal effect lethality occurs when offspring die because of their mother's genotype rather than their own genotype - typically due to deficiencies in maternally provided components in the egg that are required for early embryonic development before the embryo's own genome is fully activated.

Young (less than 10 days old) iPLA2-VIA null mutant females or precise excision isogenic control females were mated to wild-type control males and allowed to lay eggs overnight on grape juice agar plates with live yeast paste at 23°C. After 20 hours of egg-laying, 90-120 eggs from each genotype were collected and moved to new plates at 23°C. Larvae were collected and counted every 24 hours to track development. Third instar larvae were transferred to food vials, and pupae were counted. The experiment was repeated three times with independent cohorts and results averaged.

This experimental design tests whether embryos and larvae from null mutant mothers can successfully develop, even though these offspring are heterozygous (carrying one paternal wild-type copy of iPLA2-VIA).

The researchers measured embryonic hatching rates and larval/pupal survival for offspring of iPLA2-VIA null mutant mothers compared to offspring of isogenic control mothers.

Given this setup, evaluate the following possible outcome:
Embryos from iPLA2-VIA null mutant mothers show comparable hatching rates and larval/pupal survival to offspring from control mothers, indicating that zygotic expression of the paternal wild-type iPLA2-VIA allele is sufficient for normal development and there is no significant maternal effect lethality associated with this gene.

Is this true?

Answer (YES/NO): YES